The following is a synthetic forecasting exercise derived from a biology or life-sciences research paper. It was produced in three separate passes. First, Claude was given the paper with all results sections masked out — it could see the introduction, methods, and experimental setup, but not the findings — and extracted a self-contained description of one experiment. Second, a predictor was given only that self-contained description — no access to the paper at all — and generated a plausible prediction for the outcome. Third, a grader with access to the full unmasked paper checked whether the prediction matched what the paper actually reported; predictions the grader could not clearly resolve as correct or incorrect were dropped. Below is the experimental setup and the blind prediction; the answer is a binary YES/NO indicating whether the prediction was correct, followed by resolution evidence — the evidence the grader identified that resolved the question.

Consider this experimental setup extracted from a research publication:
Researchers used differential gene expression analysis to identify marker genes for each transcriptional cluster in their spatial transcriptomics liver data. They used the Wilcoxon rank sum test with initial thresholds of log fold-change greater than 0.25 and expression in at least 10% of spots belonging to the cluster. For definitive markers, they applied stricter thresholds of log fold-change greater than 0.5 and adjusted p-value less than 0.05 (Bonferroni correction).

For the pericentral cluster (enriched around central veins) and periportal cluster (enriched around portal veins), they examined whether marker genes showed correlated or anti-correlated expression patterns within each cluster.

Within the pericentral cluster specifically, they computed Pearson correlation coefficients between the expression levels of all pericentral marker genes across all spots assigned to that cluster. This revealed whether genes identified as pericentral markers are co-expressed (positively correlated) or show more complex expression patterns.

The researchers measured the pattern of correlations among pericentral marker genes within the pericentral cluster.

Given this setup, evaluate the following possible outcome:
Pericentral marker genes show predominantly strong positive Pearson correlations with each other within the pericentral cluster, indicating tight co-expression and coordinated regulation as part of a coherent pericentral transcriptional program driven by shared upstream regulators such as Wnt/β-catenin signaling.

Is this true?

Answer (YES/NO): NO